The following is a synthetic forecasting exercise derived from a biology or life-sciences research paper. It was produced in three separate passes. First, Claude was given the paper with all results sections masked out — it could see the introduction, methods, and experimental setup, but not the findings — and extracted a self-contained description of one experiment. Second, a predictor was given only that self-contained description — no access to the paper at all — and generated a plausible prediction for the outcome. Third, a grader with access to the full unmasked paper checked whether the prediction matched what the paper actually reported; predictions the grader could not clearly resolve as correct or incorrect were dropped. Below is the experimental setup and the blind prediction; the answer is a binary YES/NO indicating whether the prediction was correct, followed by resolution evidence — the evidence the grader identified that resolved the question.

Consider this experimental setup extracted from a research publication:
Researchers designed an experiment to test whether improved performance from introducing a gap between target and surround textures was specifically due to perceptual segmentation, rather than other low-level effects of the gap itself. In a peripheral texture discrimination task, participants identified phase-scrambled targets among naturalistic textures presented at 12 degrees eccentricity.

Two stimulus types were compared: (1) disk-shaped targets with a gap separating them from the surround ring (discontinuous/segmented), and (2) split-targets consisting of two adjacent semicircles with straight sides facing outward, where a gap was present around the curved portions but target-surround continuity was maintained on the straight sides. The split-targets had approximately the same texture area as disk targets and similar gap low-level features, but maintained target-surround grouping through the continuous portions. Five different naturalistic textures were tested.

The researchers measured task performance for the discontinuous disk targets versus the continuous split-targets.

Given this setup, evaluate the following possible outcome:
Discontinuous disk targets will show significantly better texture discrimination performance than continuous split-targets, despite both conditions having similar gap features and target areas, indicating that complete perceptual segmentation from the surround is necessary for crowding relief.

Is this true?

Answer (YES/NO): YES